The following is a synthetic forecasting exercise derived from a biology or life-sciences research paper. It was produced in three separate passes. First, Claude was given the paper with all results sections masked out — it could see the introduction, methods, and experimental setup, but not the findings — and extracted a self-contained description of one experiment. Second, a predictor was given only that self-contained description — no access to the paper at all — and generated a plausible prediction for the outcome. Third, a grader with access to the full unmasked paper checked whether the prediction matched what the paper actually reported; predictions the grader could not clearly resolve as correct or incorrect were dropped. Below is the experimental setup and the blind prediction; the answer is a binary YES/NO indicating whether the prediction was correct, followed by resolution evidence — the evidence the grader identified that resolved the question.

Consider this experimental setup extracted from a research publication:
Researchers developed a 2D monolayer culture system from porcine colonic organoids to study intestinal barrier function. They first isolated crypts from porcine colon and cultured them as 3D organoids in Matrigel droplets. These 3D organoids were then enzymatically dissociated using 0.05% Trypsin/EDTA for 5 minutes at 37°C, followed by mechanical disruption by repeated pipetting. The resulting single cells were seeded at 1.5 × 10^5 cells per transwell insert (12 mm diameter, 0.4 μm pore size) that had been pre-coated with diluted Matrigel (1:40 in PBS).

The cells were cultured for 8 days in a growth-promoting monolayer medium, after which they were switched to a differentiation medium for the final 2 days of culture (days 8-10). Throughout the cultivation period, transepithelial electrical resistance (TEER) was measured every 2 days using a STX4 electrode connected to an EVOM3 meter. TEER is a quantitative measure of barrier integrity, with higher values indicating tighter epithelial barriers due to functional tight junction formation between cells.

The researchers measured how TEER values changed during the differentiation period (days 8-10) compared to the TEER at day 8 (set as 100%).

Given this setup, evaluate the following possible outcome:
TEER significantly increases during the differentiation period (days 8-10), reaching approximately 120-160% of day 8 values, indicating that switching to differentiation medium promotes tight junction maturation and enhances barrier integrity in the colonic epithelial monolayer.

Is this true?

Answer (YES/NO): NO